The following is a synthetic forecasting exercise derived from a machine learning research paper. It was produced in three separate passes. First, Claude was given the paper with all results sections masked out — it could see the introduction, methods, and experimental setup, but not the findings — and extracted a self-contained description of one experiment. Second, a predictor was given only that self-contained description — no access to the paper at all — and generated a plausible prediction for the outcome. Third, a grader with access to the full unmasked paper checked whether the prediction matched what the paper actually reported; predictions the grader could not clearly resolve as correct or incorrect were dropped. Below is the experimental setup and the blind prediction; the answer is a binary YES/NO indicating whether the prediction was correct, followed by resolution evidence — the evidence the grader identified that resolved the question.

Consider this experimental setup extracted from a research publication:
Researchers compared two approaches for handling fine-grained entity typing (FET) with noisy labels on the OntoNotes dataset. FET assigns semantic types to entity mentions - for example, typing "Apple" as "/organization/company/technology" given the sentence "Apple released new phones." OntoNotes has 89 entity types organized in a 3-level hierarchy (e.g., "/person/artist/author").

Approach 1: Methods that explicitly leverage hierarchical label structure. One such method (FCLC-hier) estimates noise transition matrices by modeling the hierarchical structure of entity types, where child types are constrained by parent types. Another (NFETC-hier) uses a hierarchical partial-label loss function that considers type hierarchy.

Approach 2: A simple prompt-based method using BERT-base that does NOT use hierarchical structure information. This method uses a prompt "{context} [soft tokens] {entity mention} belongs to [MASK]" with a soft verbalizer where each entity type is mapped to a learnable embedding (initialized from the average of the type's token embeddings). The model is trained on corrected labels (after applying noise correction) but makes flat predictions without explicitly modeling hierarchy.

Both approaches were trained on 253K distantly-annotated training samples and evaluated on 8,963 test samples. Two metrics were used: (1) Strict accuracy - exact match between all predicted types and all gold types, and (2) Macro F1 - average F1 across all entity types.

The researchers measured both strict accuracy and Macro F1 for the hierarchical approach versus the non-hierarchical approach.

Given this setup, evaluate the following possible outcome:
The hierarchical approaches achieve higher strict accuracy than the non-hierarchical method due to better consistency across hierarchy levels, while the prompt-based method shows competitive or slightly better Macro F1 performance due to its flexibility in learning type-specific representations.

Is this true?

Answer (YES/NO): NO